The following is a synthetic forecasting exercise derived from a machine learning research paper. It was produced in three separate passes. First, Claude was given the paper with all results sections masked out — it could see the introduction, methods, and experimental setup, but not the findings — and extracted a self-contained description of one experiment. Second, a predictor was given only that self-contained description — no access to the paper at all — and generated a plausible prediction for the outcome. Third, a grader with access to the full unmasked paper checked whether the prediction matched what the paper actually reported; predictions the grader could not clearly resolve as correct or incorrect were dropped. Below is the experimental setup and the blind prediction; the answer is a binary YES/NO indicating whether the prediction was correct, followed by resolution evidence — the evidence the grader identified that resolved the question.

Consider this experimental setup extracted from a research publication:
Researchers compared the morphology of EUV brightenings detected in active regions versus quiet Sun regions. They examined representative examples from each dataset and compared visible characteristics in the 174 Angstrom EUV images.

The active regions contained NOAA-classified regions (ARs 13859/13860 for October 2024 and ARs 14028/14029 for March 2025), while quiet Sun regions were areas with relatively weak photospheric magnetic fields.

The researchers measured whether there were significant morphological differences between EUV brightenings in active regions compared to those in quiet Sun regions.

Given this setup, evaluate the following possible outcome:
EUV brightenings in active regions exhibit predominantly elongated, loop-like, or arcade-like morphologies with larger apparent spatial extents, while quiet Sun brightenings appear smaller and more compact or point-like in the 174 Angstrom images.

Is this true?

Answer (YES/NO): NO